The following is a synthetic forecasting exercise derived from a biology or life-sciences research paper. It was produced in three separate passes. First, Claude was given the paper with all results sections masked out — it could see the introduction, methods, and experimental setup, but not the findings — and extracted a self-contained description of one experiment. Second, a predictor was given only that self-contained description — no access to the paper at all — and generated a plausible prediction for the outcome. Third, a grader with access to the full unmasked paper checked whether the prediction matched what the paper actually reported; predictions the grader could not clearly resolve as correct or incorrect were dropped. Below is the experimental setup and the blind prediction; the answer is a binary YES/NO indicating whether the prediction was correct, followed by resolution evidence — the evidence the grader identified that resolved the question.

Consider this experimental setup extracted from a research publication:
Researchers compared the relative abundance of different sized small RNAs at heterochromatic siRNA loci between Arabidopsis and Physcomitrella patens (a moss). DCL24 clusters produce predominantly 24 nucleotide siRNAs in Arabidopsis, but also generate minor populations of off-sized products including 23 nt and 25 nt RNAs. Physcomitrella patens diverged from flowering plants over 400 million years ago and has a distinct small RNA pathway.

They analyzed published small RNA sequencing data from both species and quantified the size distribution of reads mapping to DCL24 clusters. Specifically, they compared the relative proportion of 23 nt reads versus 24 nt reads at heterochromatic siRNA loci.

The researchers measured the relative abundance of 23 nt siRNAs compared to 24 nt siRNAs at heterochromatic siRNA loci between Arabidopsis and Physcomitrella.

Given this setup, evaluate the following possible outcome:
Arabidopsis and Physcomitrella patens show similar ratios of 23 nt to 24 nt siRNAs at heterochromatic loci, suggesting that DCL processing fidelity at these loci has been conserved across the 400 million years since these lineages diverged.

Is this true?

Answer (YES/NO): NO